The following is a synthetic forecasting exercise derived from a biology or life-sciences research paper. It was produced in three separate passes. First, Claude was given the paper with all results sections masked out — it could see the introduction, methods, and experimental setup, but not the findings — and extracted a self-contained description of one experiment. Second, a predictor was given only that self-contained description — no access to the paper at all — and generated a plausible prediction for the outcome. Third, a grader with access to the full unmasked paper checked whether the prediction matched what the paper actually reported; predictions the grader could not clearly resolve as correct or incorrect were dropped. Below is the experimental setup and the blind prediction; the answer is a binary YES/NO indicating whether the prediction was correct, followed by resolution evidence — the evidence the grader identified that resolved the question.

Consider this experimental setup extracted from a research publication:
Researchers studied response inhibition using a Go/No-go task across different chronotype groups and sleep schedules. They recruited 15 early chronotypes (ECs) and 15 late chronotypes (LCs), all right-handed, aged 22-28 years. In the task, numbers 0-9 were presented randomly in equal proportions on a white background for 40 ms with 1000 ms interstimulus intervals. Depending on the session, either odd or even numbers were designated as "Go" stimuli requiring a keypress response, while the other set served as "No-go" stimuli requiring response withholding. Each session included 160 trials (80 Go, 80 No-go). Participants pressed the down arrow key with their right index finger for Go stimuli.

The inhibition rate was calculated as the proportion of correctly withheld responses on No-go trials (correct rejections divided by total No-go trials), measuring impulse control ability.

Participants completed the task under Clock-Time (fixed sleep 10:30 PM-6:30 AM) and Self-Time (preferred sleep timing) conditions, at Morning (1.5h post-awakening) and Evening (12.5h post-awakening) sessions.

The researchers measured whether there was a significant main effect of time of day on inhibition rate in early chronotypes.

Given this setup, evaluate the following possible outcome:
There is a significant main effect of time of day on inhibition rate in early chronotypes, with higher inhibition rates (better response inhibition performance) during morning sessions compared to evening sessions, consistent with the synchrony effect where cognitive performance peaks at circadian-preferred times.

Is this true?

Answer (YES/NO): NO